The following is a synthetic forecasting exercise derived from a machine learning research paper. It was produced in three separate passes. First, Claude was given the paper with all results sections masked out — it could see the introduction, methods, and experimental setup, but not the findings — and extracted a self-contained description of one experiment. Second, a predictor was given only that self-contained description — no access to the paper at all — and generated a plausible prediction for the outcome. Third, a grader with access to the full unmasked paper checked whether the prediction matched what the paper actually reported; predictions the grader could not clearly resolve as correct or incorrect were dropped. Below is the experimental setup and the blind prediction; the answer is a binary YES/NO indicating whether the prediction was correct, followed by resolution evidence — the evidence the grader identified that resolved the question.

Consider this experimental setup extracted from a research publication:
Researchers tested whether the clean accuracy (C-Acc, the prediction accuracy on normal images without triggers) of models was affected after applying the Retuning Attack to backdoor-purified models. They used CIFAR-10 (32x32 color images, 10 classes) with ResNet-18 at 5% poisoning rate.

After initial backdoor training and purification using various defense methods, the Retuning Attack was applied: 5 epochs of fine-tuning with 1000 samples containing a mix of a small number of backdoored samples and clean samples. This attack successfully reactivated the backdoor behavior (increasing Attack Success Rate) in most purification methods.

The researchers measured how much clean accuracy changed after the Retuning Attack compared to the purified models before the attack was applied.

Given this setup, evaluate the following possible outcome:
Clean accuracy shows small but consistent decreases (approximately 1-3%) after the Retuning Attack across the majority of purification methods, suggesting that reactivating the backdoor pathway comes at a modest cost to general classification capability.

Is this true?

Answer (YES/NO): NO